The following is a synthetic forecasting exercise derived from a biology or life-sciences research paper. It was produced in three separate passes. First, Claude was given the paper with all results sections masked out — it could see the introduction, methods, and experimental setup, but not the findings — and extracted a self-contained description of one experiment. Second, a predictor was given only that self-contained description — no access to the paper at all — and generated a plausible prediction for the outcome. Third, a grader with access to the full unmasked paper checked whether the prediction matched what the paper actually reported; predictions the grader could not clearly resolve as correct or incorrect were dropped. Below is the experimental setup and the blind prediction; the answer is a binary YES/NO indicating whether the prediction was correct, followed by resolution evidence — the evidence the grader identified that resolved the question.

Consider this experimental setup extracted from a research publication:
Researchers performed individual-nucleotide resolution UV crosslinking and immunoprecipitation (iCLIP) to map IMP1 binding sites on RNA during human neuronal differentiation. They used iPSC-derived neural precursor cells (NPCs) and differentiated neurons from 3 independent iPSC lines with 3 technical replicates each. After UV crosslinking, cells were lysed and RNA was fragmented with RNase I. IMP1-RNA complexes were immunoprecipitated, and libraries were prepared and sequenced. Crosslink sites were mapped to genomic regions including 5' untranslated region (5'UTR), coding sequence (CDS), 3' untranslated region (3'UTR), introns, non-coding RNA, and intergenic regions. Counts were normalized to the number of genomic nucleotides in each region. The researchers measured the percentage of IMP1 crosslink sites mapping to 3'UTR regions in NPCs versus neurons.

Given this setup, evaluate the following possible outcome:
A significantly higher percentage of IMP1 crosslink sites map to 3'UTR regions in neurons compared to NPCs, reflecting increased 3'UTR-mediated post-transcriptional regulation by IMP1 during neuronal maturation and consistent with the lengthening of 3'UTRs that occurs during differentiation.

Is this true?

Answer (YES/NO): YES